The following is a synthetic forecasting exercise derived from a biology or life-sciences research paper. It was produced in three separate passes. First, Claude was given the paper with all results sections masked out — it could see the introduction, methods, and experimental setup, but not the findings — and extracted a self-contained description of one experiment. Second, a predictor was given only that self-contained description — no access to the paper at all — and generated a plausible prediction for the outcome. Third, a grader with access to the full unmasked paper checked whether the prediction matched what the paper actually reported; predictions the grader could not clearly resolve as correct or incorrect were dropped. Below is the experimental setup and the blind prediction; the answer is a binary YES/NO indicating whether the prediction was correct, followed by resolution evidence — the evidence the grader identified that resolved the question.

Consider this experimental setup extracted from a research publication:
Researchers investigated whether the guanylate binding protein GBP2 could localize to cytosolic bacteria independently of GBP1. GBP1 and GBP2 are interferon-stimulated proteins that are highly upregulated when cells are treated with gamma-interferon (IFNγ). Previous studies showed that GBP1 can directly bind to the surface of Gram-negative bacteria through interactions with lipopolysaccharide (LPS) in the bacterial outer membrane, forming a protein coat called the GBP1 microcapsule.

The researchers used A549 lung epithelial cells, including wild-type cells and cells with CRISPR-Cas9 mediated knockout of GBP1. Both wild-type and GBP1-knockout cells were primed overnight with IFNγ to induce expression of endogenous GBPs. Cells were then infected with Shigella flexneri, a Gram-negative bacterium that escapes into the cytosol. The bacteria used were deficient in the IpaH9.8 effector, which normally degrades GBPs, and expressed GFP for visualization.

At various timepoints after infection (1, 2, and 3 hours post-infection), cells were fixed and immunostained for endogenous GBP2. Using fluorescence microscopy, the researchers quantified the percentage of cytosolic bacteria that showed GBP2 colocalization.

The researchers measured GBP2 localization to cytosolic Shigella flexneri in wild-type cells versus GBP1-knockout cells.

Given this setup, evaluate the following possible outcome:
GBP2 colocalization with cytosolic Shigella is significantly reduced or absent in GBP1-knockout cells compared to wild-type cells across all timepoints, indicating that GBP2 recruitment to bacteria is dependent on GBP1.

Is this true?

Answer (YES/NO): YES